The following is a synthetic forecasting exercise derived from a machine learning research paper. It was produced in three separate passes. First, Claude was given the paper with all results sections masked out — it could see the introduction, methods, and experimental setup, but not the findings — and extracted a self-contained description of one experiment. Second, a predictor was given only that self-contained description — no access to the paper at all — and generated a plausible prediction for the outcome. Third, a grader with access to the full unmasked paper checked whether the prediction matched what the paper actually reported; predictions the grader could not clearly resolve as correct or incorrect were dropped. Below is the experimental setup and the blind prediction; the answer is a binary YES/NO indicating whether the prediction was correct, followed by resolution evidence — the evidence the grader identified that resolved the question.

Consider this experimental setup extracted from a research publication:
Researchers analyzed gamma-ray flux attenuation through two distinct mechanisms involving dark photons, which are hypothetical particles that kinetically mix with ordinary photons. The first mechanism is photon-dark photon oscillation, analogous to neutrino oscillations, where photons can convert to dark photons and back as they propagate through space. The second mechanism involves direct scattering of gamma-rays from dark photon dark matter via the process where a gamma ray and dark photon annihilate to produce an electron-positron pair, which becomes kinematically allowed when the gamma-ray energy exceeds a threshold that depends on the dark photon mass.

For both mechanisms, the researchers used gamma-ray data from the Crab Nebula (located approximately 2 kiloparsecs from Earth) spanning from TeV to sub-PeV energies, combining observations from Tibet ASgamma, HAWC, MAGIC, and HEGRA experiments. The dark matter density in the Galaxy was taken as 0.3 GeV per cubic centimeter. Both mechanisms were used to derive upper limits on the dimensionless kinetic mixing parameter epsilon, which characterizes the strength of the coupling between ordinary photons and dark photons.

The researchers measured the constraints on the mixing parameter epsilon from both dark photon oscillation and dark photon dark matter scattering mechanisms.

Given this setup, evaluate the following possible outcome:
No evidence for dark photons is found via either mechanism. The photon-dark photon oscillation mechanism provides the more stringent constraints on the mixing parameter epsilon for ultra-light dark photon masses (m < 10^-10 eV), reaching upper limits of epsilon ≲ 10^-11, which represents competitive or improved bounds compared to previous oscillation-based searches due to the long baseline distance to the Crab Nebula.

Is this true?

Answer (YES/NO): NO